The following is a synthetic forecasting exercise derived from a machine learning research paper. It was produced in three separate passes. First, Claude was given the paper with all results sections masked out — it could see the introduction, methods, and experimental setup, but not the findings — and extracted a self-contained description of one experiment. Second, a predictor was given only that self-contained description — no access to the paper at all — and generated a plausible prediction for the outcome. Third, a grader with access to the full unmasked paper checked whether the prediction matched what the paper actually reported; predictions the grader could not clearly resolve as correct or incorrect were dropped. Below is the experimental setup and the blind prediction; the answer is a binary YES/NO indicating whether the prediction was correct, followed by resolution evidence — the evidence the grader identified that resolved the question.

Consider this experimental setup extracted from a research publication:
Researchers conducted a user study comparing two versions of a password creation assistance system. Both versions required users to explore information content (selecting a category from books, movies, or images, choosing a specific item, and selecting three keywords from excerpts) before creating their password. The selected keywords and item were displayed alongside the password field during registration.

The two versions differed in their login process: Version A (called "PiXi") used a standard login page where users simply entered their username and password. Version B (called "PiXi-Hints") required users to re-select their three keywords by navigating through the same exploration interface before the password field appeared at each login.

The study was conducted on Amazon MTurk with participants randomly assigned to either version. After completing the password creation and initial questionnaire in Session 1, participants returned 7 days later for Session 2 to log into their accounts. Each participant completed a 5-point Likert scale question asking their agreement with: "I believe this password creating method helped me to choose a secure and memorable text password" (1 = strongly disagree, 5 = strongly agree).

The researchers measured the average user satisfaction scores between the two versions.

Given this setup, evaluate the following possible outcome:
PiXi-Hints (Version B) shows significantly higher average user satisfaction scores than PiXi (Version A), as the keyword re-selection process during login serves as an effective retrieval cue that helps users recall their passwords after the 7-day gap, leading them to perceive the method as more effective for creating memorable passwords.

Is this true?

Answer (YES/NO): NO